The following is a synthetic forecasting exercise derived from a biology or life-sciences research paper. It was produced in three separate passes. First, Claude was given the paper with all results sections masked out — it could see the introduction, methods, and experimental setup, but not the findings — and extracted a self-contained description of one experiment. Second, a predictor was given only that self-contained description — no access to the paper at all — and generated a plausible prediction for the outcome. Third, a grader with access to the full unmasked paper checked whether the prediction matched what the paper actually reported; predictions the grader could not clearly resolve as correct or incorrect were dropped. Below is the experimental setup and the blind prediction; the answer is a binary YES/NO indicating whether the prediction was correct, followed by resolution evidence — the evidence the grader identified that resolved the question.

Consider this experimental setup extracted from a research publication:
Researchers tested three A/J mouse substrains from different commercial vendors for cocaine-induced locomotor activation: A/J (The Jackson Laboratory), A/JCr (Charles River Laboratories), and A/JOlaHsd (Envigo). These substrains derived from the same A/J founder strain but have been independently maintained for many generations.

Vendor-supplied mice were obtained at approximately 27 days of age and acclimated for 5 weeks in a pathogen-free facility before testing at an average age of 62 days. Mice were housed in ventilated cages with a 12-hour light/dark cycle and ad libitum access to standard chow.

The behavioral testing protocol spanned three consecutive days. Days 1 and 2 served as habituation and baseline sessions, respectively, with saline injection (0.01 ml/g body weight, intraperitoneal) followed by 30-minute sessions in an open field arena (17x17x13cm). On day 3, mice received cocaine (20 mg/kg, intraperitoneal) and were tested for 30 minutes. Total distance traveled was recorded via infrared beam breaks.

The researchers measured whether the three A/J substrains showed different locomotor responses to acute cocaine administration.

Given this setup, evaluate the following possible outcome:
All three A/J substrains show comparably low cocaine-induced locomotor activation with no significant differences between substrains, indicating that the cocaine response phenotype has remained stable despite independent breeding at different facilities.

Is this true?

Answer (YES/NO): NO